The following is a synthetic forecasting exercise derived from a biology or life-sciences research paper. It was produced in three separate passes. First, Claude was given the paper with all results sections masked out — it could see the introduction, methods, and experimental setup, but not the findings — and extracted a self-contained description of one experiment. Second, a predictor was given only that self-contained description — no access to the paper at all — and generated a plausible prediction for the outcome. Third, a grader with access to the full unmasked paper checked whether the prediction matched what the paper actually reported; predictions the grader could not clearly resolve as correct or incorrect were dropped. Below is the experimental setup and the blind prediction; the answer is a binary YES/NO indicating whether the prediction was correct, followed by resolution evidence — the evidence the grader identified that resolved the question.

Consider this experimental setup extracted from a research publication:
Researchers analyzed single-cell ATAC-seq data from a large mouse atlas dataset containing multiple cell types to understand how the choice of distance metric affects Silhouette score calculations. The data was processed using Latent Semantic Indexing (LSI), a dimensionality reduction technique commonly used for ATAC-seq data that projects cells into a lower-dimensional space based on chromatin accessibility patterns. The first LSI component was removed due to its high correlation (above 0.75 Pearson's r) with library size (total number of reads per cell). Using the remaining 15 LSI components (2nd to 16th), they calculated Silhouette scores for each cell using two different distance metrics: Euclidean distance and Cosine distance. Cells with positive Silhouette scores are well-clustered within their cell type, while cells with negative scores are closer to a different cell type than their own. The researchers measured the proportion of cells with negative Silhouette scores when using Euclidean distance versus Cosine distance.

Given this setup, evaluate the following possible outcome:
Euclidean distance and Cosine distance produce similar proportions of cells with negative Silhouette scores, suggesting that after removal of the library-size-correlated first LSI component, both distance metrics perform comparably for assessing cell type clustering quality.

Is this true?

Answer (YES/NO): NO